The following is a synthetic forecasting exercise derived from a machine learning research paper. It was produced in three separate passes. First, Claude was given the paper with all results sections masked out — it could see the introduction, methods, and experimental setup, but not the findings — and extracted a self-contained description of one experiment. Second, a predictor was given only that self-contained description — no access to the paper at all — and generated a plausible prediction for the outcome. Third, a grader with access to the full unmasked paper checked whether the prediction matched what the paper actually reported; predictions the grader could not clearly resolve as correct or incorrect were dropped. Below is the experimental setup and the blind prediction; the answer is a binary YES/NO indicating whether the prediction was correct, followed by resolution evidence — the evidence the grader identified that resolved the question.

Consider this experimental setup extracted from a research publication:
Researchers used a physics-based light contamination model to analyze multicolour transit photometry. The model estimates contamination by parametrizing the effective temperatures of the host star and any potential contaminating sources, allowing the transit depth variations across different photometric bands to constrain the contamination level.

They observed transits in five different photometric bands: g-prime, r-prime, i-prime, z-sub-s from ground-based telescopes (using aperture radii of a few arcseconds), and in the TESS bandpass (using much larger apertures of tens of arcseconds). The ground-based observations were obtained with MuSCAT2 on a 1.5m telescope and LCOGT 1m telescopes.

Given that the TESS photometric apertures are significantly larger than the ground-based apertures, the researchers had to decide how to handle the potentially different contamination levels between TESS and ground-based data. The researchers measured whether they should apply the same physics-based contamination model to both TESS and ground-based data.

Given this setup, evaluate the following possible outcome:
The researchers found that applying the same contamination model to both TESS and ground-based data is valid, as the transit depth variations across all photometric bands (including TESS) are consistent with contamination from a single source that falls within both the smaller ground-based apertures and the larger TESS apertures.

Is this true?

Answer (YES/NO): NO